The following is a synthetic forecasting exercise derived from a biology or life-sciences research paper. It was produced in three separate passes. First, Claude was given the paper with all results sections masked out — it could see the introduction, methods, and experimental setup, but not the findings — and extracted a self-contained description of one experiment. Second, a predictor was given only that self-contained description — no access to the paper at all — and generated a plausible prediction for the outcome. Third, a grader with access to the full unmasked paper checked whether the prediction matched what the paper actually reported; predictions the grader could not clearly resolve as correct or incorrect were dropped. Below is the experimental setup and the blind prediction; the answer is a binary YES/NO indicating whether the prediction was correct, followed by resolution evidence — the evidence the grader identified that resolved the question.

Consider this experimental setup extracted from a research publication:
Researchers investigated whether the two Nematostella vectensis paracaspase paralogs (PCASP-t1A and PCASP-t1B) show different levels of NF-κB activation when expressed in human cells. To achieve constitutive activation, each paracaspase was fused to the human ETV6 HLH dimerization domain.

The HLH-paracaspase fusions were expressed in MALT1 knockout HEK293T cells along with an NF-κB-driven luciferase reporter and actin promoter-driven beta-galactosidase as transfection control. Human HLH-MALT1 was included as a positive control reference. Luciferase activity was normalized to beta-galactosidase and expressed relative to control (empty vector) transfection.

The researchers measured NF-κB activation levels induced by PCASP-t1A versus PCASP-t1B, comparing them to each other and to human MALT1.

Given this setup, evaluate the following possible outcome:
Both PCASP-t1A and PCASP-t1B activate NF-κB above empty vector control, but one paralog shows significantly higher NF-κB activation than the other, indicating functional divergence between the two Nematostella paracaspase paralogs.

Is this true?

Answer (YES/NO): NO